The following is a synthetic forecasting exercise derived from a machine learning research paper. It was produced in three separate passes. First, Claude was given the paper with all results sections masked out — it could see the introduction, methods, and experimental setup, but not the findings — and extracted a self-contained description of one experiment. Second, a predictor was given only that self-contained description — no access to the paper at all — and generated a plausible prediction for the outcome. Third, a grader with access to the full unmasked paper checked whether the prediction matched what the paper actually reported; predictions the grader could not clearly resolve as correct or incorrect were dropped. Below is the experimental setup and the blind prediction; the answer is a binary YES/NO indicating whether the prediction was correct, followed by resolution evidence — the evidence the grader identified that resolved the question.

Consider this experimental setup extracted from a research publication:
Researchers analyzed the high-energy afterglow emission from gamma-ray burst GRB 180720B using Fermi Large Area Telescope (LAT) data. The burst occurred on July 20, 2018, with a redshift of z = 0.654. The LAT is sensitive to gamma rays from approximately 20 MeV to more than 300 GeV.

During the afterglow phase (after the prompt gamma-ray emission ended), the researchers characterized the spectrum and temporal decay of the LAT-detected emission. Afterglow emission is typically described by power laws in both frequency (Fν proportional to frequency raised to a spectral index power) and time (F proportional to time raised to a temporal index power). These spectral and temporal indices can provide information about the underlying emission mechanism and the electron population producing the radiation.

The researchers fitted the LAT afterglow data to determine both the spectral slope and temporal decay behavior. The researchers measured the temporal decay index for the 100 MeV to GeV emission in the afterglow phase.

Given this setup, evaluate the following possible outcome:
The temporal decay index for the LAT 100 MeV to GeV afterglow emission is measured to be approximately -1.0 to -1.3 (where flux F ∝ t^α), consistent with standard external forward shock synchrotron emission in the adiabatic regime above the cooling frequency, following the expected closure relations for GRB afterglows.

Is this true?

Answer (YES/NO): NO